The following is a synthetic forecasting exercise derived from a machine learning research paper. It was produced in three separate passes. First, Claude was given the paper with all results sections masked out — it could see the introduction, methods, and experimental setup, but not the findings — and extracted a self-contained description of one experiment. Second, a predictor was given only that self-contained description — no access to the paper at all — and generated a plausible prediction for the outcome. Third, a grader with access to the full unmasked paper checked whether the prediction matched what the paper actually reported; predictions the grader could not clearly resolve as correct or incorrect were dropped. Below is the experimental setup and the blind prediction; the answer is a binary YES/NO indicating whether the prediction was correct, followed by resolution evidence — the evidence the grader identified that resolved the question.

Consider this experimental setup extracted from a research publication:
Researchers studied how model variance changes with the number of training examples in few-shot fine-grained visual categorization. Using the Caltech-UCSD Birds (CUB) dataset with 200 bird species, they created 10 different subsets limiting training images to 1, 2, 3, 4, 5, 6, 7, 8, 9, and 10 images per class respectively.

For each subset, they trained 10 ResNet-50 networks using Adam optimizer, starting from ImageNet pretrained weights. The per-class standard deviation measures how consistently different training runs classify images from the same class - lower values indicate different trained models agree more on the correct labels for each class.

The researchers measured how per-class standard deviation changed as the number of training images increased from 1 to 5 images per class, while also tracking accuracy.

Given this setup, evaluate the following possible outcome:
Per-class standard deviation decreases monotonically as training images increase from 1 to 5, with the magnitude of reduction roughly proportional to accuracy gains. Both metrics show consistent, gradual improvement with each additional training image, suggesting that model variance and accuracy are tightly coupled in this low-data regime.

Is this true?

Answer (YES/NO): NO